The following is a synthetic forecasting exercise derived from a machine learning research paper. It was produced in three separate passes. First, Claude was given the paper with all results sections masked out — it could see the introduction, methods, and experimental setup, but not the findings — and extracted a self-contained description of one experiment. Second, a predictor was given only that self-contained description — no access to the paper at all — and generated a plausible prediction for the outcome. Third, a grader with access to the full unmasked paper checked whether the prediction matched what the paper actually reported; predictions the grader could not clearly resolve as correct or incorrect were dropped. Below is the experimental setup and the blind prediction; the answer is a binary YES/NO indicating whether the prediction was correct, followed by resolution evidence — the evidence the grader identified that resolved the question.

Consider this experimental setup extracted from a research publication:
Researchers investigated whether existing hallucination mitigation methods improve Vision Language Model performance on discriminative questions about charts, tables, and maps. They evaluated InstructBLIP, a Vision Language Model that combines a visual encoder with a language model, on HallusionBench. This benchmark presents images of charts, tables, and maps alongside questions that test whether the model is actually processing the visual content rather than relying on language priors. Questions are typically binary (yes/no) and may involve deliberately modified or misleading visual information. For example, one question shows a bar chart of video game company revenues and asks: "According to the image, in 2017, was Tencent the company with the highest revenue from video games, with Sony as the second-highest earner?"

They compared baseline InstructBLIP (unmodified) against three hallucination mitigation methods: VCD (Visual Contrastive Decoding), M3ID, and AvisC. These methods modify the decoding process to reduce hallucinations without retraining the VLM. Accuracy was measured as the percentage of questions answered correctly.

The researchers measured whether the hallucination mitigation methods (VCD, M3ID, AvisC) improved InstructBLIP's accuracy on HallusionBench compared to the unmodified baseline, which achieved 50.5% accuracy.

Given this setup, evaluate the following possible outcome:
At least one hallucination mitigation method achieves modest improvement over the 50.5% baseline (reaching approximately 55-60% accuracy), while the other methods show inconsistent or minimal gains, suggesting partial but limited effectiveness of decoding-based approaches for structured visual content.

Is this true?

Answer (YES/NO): NO